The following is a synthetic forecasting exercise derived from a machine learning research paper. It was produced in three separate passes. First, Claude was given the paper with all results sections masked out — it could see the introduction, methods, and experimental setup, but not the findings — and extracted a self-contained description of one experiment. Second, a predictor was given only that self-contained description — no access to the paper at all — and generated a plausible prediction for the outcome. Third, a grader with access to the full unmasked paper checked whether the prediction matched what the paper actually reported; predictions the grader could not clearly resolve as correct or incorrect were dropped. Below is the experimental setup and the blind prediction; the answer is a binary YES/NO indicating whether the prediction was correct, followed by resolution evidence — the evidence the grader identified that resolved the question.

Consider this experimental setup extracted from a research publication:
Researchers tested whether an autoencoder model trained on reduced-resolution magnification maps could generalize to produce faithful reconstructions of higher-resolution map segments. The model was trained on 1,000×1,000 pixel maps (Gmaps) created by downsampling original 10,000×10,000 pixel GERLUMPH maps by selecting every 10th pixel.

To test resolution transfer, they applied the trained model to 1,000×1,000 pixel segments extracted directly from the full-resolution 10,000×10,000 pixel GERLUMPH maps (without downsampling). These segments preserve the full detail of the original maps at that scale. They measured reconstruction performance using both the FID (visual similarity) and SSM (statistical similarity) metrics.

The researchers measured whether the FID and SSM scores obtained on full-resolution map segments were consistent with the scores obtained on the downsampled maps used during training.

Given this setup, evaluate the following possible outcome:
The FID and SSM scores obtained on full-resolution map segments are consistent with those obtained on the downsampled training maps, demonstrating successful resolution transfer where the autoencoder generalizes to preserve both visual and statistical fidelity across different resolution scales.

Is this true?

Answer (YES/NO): YES